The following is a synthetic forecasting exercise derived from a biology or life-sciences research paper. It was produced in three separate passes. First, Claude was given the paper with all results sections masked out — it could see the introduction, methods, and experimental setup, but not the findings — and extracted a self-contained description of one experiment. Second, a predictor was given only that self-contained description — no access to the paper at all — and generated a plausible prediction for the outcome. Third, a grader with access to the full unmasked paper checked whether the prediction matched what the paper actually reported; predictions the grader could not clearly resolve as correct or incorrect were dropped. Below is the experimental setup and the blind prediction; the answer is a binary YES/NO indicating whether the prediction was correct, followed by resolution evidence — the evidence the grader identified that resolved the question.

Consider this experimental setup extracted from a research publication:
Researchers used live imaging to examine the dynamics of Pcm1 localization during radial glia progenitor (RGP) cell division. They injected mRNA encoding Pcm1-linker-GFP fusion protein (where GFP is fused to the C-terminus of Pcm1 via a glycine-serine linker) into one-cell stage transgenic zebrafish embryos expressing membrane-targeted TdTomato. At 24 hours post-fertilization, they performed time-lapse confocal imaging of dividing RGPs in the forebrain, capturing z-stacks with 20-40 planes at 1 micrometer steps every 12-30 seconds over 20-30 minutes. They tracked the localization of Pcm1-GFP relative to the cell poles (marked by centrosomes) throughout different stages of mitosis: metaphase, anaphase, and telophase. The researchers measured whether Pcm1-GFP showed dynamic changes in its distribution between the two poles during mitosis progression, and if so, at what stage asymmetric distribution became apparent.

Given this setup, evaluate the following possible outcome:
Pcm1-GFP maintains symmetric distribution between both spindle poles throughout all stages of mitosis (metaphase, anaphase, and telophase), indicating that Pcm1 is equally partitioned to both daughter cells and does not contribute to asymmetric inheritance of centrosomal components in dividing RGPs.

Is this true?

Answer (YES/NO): NO